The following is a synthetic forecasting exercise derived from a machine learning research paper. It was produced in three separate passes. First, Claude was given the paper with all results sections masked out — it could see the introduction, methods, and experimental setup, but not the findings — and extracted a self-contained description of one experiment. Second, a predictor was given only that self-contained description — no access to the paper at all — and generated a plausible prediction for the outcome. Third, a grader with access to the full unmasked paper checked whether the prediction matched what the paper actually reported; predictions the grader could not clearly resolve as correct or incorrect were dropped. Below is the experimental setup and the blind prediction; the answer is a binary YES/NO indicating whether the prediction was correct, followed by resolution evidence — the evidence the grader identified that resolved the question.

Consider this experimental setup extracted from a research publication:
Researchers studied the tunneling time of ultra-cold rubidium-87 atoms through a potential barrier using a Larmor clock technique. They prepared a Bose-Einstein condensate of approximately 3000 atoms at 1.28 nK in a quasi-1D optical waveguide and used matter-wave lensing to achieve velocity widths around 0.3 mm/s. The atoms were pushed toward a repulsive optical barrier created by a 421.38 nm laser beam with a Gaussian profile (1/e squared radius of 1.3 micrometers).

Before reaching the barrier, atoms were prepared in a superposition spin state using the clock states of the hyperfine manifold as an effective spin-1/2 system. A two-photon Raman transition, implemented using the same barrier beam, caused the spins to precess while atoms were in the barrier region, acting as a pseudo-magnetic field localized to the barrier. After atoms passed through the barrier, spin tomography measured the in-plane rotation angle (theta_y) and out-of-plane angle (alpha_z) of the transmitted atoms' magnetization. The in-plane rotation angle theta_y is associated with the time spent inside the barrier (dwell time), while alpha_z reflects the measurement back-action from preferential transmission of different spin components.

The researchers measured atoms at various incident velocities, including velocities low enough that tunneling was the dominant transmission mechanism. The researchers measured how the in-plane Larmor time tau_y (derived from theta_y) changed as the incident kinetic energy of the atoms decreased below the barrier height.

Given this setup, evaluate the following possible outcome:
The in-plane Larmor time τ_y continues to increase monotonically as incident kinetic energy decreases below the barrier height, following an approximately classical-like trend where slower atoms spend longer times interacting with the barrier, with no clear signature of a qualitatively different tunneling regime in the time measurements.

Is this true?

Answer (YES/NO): NO